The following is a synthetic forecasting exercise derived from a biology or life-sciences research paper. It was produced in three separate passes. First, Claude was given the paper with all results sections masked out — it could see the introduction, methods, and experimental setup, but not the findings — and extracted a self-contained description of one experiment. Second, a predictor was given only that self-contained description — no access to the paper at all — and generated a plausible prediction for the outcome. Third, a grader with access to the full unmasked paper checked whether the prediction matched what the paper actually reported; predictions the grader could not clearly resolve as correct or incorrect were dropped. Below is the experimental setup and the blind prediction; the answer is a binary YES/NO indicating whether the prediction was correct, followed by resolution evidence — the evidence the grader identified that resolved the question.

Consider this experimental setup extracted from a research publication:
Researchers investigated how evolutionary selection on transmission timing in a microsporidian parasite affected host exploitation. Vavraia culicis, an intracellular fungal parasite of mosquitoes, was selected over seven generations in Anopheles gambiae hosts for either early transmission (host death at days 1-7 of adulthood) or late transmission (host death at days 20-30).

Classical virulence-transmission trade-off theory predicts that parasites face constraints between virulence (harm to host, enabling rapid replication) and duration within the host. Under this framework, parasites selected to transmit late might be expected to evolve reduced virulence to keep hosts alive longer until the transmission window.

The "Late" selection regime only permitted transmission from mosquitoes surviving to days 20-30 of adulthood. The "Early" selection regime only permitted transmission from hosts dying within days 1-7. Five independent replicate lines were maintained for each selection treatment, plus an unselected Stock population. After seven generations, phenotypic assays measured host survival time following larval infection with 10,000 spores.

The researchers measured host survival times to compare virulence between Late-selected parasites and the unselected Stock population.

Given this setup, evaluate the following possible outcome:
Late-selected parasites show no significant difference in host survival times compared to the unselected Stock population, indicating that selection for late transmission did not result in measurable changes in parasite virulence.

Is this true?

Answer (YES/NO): NO